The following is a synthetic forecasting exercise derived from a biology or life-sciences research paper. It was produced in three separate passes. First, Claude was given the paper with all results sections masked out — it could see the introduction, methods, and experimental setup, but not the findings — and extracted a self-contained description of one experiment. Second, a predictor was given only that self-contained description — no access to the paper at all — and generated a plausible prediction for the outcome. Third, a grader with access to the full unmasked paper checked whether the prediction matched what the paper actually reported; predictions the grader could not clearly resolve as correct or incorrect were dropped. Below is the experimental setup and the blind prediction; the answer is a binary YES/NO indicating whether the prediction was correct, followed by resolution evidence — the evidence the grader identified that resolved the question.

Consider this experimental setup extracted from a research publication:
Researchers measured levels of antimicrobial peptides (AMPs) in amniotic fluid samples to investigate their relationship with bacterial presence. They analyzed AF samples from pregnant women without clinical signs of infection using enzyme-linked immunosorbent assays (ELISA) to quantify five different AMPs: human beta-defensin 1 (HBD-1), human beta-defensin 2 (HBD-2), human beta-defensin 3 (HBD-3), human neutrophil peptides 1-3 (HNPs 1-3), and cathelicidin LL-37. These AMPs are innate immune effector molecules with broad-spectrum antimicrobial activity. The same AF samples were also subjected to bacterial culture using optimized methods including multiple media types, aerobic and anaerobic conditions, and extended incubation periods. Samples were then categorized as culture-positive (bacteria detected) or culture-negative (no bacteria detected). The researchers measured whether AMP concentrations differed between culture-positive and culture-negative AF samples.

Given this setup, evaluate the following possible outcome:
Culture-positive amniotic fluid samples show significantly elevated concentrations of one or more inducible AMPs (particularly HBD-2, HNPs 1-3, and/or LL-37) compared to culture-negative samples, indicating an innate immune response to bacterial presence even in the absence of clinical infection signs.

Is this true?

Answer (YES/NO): NO